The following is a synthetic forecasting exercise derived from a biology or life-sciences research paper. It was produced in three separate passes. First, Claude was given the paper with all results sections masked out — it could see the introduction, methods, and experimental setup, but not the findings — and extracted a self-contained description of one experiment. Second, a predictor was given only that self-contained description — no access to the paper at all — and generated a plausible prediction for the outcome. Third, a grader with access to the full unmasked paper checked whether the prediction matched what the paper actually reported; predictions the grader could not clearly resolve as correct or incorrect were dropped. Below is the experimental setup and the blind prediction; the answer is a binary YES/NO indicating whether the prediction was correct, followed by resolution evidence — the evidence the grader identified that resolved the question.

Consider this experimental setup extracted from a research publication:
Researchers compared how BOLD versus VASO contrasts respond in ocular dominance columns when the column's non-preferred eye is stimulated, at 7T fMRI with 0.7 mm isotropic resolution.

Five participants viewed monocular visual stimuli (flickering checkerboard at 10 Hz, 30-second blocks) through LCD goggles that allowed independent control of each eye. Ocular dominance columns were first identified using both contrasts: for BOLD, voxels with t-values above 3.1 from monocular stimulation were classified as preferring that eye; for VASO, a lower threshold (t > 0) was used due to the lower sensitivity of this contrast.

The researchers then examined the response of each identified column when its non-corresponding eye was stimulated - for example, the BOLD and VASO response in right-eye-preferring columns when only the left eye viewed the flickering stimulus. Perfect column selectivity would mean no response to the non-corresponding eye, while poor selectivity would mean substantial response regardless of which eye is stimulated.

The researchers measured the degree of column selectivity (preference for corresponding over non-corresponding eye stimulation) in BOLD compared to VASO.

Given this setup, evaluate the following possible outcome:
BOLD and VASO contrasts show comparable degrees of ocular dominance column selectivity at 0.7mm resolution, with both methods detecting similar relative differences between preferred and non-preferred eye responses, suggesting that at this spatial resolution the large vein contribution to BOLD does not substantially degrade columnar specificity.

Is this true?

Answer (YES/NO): NO